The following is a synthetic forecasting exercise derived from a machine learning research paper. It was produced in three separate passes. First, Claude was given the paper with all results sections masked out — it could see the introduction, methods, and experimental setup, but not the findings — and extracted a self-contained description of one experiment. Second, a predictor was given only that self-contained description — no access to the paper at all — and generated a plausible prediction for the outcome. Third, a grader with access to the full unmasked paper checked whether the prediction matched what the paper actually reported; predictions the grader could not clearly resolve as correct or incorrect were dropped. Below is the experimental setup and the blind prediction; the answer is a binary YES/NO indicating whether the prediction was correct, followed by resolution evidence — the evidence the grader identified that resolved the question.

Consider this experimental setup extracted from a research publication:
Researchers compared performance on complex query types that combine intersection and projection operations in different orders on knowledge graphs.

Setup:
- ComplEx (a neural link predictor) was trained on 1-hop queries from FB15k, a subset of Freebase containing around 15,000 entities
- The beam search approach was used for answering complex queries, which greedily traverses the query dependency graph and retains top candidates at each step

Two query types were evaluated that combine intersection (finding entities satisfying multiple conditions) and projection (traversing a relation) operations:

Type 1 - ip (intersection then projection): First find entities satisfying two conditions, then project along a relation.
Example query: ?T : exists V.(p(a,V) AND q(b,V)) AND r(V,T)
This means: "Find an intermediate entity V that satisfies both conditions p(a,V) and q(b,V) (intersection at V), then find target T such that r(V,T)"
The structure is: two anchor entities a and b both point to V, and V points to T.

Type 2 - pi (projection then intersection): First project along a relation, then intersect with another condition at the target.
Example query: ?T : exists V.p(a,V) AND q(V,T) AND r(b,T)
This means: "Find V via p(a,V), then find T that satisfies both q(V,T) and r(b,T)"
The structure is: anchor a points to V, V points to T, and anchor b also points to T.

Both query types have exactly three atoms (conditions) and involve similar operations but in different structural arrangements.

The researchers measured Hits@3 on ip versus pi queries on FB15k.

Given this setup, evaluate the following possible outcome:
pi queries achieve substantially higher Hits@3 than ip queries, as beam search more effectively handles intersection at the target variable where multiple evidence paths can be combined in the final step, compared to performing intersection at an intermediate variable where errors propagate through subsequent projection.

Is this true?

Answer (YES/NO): YES